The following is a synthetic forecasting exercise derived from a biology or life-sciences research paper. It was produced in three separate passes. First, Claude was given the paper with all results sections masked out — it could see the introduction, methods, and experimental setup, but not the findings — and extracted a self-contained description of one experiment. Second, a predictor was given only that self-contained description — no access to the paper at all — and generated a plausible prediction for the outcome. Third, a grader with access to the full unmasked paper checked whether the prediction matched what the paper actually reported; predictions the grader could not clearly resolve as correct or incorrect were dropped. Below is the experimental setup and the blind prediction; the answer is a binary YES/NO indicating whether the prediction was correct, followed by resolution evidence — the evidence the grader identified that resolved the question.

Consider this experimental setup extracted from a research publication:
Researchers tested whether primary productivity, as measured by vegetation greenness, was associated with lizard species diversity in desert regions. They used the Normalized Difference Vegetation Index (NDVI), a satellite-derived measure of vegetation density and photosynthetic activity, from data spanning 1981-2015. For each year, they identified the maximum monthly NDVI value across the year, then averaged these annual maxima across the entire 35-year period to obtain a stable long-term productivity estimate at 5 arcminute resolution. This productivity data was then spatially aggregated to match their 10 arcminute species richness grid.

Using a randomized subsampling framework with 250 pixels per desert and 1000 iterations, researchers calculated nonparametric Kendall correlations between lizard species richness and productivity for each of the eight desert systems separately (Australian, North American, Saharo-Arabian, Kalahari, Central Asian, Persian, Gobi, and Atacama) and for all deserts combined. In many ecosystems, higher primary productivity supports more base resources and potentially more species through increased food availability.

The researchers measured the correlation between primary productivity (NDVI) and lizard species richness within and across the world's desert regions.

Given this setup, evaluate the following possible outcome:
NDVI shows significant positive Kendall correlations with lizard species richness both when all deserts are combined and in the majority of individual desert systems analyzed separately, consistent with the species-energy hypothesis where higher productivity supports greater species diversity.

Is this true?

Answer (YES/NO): NO